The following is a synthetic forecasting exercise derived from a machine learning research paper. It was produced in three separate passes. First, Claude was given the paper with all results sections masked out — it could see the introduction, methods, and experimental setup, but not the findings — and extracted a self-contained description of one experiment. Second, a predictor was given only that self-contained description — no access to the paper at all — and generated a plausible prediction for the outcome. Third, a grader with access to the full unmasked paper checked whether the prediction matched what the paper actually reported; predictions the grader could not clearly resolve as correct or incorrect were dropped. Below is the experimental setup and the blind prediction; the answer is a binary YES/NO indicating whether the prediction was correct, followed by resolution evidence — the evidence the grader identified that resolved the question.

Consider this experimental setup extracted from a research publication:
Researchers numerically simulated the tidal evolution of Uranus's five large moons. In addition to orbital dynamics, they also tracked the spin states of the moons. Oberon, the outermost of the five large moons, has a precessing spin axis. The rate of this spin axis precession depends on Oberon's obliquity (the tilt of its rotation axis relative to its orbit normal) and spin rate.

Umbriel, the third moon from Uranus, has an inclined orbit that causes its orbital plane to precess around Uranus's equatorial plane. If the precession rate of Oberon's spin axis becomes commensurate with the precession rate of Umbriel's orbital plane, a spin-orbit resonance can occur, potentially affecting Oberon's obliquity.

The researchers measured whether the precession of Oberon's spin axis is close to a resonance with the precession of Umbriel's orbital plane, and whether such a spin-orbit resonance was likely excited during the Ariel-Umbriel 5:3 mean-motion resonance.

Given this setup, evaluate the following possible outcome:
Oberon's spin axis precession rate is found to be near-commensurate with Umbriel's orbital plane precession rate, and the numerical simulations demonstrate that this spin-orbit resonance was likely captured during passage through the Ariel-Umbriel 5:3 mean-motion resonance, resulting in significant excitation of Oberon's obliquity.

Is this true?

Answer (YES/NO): YES